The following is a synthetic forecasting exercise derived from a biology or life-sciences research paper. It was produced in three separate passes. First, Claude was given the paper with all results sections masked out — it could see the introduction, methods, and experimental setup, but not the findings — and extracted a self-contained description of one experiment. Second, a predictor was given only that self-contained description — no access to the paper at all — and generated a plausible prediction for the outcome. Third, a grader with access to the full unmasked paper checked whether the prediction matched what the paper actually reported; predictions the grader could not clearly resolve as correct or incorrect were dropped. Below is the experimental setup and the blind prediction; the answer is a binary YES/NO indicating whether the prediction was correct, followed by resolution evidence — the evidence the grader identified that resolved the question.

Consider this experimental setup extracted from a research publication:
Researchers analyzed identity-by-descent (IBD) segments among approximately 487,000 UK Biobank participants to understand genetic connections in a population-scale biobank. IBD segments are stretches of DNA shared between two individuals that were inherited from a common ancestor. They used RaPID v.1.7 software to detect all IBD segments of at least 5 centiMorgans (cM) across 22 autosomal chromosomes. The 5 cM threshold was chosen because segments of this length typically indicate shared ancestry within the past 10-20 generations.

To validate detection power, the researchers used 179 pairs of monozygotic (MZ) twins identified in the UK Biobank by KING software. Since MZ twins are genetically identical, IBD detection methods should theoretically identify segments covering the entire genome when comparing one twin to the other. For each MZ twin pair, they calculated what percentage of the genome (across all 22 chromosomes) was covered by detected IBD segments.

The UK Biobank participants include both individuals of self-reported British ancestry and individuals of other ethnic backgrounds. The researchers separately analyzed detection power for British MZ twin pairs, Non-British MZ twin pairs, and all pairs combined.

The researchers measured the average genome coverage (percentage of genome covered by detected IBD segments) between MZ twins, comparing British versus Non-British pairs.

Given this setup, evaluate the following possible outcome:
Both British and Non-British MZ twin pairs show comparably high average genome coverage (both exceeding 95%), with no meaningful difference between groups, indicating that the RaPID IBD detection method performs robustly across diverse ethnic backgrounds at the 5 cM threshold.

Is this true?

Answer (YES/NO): NO